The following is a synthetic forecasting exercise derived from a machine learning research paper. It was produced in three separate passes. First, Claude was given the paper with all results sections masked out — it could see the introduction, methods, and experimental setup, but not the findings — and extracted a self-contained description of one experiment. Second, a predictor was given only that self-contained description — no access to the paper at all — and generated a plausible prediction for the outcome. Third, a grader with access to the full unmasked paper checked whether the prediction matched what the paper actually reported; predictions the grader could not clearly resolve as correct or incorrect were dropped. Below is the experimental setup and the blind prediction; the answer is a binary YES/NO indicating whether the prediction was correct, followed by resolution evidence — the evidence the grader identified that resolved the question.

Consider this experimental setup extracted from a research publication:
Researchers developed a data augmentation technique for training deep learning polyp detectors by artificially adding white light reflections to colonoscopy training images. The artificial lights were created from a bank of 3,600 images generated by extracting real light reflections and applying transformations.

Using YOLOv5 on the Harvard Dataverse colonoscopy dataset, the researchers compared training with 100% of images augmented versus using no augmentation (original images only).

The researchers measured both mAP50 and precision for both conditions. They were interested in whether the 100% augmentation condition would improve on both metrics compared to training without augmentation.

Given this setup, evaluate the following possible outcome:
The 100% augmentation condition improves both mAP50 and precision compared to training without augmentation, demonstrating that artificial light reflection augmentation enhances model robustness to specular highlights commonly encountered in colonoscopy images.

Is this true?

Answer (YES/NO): NO